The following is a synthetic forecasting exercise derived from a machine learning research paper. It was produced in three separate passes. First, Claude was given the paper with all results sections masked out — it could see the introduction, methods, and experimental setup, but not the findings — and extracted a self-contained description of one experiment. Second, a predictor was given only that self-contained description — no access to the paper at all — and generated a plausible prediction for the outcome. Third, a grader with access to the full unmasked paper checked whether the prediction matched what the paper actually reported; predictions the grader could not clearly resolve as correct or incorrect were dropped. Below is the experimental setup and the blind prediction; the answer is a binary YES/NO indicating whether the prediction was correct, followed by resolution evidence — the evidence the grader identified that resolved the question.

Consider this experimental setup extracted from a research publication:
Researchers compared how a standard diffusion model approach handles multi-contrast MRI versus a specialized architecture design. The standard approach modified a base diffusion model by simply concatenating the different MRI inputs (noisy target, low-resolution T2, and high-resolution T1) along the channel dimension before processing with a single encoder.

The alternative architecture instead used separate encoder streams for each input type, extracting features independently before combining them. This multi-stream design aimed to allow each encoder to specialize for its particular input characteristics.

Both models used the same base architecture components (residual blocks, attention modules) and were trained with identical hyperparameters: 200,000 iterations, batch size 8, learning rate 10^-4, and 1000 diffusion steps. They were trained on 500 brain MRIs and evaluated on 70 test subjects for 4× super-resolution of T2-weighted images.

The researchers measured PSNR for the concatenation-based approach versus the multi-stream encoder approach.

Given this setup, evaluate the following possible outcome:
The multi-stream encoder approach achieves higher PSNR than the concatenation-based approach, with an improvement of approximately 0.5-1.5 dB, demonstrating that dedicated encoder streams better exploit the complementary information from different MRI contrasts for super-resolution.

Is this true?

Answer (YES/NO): YES